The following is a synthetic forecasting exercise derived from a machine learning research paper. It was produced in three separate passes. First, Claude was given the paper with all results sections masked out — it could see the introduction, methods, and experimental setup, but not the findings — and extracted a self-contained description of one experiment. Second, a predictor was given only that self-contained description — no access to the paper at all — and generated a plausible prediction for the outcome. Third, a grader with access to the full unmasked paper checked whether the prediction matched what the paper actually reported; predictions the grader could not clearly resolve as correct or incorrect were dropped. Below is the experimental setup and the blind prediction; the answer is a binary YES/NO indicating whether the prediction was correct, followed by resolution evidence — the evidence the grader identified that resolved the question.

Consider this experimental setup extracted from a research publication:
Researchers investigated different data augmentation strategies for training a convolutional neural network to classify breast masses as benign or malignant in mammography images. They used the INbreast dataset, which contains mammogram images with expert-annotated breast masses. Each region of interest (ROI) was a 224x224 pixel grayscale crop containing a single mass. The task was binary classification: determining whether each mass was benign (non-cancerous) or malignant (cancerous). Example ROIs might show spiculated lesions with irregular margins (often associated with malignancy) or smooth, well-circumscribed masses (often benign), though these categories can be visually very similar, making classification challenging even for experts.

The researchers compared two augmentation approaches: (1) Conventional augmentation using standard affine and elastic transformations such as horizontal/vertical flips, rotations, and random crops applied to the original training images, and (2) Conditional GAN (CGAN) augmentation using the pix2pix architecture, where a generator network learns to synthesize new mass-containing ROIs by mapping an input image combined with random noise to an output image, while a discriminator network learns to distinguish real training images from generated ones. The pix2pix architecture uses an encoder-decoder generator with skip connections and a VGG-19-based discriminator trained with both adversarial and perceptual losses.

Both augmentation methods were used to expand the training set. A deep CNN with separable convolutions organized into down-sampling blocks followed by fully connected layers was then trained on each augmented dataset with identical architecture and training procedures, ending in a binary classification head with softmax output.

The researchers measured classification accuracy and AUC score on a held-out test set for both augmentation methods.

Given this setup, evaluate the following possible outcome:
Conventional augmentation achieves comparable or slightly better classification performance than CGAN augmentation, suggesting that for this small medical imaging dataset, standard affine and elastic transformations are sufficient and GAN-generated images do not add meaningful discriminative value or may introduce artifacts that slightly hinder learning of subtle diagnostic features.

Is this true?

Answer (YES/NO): NO